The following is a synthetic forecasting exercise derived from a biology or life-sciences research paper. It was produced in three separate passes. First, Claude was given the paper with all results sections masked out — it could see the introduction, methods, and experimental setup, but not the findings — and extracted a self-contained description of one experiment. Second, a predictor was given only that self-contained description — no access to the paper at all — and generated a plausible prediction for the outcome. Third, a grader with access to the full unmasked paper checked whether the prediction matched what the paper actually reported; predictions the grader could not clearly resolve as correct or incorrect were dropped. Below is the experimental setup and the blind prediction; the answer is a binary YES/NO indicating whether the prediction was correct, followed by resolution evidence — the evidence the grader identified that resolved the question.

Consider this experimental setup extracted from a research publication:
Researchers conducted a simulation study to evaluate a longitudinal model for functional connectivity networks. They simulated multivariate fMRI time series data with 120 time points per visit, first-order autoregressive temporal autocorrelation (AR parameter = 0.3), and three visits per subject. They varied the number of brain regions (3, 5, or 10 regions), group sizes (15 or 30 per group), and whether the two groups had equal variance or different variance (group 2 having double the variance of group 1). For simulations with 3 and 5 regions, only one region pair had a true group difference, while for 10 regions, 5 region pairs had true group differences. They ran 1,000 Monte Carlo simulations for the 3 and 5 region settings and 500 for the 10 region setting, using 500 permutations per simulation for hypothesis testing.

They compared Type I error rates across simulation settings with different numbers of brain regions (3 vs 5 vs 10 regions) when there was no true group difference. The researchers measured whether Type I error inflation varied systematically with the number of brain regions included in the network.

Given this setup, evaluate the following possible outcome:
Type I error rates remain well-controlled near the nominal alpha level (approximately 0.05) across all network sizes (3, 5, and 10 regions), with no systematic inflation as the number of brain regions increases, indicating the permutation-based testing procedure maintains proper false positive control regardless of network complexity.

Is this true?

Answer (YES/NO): NO